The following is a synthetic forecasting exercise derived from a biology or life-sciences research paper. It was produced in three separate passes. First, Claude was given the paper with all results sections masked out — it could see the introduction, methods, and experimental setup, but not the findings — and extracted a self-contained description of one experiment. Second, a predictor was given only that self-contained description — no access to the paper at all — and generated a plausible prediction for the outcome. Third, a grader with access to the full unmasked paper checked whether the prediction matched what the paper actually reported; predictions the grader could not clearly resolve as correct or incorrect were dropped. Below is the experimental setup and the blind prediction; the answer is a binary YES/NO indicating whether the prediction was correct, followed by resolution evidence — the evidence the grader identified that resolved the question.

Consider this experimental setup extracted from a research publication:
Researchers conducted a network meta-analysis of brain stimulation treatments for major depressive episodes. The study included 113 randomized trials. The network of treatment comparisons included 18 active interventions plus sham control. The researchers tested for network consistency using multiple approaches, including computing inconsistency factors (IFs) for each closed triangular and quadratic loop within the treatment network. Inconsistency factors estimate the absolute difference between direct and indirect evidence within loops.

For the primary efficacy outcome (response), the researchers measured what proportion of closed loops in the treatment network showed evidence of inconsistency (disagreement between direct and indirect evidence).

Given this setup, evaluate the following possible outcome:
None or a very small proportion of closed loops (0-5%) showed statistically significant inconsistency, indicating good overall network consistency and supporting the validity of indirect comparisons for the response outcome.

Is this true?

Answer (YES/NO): NO